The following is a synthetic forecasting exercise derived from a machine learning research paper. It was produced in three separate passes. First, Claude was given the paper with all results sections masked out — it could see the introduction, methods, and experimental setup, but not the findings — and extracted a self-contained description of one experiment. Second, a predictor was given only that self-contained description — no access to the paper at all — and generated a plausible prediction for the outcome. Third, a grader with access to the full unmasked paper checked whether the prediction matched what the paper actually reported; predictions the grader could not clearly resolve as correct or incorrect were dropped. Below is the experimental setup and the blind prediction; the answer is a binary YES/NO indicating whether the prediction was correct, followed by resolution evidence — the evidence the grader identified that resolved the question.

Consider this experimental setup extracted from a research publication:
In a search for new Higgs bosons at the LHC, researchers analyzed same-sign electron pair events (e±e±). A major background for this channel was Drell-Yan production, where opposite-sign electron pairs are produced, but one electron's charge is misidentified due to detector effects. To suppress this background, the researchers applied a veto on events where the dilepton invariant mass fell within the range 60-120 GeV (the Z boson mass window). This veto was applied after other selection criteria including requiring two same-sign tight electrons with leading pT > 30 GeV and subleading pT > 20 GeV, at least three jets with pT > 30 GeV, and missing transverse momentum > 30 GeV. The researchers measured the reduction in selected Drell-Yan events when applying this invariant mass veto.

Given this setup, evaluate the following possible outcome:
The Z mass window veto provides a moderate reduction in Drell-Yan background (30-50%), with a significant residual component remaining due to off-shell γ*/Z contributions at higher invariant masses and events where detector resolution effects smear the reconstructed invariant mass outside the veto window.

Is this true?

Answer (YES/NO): NO